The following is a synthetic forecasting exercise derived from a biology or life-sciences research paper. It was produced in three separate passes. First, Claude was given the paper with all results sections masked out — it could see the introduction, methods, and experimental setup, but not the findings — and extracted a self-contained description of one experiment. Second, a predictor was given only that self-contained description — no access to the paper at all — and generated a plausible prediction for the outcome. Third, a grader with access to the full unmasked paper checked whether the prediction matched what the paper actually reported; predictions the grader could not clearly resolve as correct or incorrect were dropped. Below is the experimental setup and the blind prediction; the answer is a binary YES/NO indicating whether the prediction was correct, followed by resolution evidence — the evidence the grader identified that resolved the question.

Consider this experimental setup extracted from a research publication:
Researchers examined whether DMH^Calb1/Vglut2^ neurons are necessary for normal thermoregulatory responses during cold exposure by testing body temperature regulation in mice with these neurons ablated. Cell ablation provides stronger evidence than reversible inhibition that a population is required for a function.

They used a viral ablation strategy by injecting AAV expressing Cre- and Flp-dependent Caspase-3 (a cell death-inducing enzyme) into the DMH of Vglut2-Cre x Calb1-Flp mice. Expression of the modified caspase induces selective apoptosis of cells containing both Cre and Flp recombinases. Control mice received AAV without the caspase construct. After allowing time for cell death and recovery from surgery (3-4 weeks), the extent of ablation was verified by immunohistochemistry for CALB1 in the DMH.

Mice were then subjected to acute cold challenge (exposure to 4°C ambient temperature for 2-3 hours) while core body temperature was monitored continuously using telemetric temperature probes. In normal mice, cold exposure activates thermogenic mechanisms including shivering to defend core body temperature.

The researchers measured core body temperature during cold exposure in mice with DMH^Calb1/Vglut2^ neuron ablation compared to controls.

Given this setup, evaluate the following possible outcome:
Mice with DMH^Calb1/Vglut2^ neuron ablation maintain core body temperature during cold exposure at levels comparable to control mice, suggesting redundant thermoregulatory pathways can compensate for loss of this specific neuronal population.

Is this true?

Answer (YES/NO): NO